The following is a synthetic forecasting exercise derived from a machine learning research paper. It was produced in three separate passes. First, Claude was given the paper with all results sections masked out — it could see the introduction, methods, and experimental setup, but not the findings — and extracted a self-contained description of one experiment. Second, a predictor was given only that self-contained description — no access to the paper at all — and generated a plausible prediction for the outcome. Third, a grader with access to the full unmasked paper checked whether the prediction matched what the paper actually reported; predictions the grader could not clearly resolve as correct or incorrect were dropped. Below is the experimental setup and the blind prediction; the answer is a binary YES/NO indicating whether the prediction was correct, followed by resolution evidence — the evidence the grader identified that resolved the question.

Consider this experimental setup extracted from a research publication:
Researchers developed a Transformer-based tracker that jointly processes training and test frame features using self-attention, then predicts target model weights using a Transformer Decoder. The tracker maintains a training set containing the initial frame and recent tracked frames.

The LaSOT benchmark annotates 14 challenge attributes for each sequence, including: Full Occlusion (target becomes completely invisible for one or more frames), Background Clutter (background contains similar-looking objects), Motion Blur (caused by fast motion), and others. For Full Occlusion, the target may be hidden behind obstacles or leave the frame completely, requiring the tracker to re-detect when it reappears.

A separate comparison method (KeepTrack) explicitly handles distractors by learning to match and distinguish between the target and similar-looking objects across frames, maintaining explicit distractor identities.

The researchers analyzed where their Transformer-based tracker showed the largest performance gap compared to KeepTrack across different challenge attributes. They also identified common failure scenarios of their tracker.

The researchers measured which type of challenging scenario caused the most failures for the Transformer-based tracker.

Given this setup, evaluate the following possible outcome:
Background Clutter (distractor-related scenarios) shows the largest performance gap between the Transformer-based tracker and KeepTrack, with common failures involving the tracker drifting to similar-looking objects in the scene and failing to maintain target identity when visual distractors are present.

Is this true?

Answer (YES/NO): NO